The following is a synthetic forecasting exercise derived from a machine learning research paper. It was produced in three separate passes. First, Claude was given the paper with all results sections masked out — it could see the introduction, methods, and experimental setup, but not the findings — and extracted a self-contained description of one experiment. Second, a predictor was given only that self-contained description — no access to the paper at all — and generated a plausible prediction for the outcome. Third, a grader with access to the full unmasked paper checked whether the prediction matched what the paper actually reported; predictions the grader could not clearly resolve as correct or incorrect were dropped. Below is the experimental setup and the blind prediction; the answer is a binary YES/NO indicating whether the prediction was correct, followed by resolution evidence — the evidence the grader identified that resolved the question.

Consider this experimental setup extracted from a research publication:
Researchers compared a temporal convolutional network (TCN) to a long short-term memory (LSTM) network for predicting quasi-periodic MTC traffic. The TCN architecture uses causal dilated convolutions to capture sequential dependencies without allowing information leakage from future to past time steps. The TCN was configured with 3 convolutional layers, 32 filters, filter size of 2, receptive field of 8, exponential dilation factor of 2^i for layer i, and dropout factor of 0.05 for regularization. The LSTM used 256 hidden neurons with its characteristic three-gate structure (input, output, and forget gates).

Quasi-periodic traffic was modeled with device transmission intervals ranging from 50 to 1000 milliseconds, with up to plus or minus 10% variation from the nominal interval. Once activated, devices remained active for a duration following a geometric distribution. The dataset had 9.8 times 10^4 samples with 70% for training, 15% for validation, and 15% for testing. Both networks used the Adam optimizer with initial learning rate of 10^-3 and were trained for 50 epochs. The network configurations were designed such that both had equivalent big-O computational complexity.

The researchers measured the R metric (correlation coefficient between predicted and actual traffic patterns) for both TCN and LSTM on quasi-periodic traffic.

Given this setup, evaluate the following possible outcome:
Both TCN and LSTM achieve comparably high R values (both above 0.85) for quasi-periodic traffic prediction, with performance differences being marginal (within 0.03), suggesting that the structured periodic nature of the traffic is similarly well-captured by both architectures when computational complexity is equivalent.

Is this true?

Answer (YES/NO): YES